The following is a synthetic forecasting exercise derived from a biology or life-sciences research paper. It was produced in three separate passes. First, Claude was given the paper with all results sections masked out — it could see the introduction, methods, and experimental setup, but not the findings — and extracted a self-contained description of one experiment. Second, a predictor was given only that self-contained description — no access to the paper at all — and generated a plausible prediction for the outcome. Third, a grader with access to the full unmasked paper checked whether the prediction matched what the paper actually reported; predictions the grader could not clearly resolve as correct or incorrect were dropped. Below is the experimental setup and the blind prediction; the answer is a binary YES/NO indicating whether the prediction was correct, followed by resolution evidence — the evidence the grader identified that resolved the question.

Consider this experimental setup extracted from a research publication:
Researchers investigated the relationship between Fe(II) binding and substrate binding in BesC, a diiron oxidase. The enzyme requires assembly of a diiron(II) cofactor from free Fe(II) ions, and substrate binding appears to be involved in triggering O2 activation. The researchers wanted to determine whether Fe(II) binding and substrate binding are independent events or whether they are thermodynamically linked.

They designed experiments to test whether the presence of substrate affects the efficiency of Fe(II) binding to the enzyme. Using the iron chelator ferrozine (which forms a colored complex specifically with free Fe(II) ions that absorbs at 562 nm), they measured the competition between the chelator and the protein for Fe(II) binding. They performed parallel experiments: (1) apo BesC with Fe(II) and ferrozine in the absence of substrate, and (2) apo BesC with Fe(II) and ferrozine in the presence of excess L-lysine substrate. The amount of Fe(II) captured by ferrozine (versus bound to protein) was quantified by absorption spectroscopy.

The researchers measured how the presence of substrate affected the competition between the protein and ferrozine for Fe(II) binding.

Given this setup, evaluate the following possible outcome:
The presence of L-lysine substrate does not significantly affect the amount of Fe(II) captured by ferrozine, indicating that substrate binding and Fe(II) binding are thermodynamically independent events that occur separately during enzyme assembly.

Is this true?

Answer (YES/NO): NO